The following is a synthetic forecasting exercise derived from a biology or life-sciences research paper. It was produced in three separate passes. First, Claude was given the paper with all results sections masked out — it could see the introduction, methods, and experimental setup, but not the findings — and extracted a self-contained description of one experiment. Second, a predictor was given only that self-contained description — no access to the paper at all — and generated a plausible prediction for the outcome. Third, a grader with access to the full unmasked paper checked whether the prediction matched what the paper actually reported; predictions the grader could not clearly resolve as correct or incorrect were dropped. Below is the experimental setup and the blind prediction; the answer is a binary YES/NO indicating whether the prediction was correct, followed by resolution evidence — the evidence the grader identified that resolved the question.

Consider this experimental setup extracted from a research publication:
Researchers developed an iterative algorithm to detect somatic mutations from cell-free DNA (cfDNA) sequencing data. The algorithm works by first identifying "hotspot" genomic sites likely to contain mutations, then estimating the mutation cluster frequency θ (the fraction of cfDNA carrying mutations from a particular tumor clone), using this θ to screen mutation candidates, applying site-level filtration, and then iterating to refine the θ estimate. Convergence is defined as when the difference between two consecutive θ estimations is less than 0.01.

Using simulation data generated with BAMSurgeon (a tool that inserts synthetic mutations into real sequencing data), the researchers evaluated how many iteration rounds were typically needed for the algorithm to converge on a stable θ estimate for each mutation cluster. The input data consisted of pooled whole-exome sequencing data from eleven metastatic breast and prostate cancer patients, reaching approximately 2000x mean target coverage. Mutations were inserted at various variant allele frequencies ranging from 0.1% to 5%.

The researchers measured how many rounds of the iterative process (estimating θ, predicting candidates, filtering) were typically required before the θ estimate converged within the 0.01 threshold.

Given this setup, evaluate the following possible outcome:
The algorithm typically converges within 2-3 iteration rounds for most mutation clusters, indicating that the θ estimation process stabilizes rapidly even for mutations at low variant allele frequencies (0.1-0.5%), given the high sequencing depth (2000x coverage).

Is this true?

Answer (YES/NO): YES